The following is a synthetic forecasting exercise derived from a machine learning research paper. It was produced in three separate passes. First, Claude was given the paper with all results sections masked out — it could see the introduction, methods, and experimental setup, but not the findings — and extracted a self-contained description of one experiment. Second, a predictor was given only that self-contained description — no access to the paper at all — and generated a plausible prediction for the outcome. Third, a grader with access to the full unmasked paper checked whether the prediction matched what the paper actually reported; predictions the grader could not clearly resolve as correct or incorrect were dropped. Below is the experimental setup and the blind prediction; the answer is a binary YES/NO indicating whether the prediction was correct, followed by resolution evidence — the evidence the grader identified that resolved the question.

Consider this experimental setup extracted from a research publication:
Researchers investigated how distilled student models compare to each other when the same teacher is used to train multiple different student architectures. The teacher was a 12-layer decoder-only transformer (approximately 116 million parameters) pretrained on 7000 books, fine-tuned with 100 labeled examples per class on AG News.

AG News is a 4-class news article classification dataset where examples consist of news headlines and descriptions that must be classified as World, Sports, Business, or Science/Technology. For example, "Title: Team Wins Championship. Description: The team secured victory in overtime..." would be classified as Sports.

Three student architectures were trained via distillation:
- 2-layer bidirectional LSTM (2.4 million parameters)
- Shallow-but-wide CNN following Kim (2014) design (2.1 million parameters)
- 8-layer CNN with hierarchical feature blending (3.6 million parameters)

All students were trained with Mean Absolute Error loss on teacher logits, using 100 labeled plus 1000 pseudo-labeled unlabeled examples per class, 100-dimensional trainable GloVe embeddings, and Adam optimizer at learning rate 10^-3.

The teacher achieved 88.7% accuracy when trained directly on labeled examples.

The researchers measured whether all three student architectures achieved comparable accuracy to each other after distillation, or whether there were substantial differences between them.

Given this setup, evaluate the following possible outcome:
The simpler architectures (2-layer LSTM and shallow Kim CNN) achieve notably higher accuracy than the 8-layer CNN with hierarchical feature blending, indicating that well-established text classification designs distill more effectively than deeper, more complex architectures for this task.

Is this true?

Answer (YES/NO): NO